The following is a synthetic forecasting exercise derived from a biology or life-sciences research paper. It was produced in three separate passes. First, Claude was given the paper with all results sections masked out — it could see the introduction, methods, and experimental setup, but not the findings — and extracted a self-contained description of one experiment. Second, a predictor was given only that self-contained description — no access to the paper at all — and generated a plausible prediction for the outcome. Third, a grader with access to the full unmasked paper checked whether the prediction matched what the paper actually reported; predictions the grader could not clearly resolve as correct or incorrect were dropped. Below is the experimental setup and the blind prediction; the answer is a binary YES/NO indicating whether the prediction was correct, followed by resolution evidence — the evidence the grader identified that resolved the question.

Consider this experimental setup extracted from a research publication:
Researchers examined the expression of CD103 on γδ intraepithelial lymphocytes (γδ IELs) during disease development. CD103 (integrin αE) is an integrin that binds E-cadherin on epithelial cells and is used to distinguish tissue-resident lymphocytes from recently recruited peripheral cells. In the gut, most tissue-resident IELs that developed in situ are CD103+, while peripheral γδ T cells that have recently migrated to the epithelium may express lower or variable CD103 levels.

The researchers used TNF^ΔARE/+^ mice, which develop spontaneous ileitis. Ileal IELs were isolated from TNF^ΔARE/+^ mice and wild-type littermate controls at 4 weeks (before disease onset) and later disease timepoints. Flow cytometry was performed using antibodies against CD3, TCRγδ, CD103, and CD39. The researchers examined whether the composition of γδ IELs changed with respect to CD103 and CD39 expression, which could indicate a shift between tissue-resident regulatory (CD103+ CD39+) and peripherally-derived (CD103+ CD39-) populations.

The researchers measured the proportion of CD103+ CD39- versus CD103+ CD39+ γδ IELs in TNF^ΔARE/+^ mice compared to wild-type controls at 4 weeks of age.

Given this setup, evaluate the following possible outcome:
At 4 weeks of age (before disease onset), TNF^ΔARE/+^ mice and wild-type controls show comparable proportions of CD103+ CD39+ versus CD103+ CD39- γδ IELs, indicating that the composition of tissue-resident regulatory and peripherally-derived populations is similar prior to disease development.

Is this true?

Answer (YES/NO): NO